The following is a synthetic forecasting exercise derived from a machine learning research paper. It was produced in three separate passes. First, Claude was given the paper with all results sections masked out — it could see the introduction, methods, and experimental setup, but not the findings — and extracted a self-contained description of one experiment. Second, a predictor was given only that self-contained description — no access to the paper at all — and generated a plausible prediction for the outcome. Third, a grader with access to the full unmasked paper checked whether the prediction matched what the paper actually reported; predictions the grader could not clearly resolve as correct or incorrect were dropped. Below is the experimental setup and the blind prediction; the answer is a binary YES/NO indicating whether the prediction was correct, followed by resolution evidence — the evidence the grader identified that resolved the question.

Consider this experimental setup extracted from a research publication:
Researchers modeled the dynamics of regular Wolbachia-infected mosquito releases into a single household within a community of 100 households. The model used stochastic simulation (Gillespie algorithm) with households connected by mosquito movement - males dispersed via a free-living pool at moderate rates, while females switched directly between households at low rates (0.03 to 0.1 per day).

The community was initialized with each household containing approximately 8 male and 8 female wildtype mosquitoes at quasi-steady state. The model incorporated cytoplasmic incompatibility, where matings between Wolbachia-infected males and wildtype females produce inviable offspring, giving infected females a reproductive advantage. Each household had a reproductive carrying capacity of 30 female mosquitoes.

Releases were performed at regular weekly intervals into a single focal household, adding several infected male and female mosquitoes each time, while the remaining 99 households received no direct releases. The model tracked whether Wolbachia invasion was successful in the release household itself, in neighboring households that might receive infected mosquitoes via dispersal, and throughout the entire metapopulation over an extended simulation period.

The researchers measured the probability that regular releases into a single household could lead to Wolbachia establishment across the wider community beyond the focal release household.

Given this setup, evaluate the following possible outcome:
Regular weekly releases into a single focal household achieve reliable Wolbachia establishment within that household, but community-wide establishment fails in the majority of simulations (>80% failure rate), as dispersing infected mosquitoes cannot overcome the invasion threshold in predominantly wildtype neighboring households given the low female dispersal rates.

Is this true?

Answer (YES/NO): NO